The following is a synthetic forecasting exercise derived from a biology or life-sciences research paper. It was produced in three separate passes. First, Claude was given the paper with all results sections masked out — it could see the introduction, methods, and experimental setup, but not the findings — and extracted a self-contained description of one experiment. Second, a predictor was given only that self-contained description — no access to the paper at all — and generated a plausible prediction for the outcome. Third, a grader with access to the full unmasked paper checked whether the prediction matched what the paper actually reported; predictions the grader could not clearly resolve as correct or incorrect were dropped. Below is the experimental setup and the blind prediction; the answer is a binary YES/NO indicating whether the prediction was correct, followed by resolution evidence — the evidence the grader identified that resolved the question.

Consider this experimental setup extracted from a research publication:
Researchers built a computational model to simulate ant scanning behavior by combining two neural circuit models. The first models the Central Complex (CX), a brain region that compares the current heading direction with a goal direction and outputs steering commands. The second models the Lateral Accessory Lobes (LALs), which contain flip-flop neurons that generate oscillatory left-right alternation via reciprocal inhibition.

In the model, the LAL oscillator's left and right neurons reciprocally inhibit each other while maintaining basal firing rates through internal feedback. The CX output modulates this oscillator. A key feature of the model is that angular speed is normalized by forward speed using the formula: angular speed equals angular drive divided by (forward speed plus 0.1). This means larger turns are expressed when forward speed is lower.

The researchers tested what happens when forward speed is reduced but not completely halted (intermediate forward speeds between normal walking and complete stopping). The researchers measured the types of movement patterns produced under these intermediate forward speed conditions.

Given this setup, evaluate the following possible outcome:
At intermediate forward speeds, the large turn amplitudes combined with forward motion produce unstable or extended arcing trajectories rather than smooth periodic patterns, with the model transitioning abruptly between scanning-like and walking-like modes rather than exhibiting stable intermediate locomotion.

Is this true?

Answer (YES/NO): NO